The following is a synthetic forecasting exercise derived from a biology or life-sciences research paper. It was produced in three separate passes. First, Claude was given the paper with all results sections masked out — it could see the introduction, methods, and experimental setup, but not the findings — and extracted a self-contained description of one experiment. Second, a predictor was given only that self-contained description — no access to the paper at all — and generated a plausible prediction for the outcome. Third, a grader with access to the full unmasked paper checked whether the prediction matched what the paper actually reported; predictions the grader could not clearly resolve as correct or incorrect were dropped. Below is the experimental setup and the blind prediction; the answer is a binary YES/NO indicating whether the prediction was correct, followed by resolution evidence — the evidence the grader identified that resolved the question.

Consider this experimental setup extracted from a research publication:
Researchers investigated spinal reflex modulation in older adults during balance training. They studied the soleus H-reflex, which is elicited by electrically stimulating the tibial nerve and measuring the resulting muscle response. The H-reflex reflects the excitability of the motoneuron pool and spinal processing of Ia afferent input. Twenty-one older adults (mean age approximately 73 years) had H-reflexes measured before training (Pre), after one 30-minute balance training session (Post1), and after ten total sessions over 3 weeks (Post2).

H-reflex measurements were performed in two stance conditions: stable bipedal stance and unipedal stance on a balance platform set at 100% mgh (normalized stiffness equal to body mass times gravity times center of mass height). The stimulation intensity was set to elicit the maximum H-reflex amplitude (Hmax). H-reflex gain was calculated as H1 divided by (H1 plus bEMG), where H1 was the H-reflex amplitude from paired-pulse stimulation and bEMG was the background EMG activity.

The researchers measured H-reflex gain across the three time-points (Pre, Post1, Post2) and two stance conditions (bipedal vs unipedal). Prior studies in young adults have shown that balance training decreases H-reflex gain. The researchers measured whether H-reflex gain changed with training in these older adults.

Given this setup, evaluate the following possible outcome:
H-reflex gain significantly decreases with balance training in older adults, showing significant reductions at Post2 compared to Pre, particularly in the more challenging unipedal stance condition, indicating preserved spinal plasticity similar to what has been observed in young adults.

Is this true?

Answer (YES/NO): NO